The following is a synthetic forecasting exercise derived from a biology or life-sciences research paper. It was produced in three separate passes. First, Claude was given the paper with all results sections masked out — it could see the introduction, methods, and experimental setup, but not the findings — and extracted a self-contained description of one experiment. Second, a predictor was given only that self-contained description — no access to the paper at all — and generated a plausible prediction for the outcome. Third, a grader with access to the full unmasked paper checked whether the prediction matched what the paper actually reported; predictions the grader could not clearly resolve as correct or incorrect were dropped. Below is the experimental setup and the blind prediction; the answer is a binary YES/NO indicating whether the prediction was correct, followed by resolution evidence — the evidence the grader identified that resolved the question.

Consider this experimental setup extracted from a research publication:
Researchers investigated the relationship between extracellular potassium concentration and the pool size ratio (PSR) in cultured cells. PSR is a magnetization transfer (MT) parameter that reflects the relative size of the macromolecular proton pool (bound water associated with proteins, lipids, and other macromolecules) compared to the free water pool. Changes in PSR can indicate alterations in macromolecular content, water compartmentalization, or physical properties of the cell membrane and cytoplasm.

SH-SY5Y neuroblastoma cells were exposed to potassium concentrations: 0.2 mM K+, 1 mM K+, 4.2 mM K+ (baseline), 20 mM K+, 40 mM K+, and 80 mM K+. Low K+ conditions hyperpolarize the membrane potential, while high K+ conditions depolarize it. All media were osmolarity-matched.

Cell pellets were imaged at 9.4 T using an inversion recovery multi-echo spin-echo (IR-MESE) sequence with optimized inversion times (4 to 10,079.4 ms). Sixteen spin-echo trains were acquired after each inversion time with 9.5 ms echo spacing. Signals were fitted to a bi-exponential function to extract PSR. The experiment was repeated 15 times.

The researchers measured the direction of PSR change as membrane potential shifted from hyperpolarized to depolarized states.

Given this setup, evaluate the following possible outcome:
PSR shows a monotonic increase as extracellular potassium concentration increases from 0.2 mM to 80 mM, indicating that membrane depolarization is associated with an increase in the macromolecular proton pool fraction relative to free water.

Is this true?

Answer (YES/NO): NO